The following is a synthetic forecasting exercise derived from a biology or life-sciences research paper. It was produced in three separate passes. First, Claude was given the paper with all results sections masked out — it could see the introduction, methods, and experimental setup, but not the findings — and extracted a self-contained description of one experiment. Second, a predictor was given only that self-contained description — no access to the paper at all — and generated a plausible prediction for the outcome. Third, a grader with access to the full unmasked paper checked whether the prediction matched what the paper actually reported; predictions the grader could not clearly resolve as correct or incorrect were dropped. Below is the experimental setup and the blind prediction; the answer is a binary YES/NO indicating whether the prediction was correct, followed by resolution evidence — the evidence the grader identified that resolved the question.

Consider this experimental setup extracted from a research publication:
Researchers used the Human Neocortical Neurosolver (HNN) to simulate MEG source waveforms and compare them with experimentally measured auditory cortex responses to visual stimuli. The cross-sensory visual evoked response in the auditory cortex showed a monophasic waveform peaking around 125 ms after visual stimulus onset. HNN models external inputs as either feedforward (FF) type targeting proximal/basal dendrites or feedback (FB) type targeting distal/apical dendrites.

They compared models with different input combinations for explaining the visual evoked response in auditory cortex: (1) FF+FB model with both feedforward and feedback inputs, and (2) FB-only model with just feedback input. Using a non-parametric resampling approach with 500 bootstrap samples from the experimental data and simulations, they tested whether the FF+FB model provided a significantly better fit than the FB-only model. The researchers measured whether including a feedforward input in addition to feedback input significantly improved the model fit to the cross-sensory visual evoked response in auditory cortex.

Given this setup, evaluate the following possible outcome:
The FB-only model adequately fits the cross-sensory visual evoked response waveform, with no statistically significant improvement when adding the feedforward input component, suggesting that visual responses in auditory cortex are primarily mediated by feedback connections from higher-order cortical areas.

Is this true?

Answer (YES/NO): YES